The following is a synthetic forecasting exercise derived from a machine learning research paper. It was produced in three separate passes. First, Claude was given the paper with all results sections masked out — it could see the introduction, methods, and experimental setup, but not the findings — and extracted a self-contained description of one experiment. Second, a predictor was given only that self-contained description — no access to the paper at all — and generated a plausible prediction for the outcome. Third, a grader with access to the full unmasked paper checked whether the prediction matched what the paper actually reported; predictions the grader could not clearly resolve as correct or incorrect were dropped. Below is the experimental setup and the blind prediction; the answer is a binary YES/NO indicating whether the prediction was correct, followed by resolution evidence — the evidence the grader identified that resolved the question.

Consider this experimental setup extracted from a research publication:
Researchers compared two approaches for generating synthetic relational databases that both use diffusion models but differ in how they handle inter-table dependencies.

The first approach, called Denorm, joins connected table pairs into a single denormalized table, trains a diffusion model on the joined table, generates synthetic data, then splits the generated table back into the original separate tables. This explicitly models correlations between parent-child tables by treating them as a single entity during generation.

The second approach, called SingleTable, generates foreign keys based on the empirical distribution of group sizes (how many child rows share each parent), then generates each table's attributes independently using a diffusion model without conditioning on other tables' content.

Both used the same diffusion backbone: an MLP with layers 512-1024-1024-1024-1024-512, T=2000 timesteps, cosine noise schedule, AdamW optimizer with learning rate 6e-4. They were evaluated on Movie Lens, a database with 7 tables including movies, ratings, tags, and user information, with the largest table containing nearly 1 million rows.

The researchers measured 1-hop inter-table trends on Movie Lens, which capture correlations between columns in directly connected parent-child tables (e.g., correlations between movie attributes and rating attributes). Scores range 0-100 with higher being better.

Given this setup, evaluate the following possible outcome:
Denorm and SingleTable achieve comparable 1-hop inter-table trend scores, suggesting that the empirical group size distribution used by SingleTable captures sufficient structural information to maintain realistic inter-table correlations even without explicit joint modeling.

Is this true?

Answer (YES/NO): YES